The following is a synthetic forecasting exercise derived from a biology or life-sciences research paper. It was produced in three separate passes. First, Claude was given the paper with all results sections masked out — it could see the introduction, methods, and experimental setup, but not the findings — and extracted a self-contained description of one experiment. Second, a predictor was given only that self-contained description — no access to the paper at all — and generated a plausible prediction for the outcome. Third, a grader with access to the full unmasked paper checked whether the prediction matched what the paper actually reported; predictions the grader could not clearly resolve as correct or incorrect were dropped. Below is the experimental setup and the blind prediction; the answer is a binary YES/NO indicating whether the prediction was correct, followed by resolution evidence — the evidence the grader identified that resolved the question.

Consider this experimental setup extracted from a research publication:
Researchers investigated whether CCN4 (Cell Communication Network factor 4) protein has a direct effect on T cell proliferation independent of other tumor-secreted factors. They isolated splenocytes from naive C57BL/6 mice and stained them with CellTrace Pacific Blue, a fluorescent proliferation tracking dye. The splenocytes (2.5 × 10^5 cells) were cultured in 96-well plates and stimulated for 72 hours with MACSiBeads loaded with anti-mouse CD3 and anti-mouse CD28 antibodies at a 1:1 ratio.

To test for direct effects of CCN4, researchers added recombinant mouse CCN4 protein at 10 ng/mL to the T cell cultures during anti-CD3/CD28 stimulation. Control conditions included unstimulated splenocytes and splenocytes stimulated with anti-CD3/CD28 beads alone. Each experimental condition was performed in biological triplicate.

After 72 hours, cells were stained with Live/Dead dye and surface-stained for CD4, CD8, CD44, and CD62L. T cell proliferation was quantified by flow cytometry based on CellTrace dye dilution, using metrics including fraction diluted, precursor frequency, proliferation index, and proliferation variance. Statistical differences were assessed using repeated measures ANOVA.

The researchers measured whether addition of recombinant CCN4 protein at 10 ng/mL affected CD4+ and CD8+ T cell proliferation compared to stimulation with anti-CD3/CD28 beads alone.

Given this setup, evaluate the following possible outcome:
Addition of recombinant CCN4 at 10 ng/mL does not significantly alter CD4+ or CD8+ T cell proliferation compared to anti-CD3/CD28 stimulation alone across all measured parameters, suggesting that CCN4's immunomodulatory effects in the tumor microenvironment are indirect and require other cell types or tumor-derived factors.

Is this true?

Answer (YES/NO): YES